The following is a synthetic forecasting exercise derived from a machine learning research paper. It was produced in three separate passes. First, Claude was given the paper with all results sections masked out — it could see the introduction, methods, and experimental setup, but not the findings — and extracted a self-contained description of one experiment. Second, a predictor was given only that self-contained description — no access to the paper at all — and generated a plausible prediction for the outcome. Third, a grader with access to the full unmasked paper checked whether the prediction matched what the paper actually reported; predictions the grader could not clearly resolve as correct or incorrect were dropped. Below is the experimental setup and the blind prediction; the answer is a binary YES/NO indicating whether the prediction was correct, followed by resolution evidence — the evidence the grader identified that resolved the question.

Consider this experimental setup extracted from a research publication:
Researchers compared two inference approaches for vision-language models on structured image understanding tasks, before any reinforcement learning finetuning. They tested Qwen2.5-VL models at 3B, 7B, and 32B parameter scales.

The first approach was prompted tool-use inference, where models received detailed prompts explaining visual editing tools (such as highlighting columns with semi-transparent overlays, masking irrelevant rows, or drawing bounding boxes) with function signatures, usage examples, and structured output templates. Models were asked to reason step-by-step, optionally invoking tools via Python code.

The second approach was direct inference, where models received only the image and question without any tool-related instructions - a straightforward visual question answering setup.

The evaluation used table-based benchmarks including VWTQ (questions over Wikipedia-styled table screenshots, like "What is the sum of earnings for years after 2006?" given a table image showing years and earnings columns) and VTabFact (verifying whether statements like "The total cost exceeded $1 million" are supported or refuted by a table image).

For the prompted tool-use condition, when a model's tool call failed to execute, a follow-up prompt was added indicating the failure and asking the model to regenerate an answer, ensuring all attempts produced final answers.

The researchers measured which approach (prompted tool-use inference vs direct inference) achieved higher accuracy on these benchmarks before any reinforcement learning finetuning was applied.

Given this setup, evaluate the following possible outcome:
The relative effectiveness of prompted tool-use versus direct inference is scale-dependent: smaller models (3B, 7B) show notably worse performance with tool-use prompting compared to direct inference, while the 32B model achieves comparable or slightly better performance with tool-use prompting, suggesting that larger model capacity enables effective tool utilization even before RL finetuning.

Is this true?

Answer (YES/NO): NO